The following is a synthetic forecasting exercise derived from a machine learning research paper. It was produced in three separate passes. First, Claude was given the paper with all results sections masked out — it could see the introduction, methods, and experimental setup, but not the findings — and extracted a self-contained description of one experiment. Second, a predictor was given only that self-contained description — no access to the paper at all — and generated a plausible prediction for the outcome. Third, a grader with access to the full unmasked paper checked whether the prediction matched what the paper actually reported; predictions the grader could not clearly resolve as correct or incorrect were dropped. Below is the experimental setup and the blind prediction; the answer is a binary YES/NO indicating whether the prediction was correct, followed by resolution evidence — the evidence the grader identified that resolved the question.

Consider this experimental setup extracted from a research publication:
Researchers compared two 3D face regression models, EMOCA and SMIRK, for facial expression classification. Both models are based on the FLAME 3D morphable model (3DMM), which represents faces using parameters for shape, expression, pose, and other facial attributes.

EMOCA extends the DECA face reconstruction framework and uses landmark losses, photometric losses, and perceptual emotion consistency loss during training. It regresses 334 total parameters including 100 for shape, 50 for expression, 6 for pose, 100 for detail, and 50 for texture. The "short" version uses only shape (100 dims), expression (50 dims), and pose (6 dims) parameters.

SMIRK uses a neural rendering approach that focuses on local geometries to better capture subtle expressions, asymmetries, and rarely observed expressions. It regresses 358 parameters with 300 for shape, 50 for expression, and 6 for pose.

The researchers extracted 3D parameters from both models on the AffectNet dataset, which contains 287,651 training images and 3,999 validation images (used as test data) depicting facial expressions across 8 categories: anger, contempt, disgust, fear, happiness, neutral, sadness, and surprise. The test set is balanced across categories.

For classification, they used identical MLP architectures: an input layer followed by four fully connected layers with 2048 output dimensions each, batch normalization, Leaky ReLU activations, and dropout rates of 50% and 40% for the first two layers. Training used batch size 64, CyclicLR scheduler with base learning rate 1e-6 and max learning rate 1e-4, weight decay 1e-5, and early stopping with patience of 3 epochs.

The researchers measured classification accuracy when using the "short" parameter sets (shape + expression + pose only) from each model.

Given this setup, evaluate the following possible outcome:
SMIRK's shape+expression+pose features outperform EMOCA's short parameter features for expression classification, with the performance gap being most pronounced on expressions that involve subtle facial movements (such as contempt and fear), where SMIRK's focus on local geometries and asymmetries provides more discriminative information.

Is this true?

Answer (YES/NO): NO